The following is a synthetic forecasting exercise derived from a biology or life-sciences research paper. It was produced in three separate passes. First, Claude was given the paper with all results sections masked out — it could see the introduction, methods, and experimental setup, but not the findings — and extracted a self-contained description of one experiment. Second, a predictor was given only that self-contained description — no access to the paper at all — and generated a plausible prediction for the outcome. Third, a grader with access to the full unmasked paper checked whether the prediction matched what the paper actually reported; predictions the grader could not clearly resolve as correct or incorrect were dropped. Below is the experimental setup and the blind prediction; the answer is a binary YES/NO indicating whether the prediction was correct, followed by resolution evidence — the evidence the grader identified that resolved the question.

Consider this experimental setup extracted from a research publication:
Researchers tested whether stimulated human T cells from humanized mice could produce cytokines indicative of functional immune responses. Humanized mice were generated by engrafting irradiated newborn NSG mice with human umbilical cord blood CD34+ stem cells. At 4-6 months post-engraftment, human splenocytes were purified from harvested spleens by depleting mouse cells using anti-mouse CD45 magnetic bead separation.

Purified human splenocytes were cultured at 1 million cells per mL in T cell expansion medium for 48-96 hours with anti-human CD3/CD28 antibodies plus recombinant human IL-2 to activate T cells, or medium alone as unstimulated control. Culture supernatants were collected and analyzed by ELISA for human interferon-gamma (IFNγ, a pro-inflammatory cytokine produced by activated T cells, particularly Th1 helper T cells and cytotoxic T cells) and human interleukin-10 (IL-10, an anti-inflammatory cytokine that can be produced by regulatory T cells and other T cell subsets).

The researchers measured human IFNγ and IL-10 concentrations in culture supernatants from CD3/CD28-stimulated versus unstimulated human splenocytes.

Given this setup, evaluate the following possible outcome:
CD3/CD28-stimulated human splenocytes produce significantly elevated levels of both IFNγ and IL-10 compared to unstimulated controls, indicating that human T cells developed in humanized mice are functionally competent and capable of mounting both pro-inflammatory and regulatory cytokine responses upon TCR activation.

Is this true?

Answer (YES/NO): YES